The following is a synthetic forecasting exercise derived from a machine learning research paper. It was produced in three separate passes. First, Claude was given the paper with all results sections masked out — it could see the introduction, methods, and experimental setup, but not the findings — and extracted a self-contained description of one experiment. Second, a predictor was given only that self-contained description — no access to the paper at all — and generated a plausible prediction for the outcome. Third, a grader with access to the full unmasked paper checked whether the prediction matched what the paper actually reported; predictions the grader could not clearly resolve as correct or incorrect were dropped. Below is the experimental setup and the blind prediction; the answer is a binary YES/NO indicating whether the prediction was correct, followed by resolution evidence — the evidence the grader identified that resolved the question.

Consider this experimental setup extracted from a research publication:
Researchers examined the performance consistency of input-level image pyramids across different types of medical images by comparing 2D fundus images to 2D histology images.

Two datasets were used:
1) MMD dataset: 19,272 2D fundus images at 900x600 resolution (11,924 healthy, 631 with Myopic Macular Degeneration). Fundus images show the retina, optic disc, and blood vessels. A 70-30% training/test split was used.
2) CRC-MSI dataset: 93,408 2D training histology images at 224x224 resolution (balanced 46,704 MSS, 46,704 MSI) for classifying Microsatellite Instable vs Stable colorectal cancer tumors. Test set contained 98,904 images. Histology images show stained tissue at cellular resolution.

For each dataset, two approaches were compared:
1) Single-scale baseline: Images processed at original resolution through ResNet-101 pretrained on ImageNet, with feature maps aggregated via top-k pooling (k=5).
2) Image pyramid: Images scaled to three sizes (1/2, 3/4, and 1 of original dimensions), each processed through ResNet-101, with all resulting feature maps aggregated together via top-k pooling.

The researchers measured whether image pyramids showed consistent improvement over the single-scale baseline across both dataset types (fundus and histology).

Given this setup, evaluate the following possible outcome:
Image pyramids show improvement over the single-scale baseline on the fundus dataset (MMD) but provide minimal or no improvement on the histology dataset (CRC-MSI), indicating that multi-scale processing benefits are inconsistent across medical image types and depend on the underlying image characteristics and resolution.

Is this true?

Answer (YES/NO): NO